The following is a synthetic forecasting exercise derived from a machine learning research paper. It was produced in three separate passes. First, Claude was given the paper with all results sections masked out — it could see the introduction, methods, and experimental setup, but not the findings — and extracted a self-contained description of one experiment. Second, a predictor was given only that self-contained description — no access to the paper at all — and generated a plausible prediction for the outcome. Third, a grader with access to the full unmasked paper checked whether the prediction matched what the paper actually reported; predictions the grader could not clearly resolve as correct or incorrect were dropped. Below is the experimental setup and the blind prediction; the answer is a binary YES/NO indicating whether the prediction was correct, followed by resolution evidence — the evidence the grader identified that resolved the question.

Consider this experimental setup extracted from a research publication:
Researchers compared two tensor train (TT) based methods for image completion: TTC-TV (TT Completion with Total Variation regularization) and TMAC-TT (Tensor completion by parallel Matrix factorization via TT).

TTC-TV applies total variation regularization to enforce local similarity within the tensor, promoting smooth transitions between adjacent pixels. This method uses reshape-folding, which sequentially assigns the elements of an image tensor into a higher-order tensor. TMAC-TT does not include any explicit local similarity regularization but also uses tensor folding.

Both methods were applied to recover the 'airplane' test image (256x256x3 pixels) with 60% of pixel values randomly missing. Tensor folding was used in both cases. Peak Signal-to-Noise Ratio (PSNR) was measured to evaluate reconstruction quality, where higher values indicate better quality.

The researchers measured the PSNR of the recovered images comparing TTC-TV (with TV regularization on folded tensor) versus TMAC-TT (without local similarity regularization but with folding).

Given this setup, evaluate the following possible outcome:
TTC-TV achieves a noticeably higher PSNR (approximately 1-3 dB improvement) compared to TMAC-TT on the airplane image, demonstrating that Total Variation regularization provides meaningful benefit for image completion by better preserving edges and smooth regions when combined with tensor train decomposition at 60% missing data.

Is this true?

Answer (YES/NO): NO